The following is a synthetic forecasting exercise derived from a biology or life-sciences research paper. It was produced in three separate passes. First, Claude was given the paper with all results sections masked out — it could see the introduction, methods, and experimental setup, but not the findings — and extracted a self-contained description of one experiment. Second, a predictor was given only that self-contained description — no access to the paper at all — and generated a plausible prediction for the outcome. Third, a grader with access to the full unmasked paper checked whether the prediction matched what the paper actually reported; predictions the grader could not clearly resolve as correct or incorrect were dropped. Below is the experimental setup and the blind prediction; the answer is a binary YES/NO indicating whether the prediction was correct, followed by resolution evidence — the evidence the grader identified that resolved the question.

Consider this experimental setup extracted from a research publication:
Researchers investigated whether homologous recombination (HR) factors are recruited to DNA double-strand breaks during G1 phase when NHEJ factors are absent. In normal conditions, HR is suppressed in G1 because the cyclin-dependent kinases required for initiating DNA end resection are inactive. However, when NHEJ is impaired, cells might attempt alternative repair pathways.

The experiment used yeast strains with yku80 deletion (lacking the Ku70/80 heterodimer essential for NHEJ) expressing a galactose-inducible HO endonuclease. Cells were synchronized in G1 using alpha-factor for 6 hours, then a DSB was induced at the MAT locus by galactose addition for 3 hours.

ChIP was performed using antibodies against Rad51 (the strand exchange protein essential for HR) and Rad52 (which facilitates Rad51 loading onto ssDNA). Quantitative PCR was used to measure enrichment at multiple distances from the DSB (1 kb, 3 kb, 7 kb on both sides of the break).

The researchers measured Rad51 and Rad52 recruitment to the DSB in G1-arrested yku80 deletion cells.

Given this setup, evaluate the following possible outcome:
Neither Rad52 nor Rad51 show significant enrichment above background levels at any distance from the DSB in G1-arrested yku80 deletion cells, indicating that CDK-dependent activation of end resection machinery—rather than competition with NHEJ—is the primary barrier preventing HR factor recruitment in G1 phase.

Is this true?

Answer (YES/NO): NO